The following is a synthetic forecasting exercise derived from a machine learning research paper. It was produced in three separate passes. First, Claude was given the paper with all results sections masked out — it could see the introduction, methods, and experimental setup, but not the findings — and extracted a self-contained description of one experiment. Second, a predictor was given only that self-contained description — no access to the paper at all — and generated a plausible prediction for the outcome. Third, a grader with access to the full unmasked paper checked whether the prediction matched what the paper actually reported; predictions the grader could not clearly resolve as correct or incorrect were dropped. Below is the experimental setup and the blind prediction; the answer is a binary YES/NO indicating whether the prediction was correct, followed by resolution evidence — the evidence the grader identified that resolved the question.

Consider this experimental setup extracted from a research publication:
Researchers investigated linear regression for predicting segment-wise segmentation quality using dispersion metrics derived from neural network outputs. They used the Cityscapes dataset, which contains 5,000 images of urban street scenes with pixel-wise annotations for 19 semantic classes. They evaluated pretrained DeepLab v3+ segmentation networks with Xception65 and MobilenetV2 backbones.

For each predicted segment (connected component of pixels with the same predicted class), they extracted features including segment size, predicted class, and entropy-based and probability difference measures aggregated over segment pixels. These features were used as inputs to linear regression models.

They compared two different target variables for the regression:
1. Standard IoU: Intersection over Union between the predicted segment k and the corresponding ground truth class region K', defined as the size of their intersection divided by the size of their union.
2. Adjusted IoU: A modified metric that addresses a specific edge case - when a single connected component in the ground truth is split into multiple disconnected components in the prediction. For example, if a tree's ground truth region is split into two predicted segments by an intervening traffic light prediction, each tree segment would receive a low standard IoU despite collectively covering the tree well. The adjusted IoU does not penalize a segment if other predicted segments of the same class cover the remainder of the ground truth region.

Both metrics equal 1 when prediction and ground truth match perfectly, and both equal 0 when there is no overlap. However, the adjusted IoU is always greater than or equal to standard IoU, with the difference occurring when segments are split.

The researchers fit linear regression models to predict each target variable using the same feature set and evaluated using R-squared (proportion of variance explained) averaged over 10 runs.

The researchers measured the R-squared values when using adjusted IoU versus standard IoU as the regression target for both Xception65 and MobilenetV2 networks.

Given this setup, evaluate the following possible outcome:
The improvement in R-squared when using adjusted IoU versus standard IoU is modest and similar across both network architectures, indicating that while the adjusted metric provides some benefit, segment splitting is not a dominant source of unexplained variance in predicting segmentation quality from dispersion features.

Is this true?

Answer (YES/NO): YES